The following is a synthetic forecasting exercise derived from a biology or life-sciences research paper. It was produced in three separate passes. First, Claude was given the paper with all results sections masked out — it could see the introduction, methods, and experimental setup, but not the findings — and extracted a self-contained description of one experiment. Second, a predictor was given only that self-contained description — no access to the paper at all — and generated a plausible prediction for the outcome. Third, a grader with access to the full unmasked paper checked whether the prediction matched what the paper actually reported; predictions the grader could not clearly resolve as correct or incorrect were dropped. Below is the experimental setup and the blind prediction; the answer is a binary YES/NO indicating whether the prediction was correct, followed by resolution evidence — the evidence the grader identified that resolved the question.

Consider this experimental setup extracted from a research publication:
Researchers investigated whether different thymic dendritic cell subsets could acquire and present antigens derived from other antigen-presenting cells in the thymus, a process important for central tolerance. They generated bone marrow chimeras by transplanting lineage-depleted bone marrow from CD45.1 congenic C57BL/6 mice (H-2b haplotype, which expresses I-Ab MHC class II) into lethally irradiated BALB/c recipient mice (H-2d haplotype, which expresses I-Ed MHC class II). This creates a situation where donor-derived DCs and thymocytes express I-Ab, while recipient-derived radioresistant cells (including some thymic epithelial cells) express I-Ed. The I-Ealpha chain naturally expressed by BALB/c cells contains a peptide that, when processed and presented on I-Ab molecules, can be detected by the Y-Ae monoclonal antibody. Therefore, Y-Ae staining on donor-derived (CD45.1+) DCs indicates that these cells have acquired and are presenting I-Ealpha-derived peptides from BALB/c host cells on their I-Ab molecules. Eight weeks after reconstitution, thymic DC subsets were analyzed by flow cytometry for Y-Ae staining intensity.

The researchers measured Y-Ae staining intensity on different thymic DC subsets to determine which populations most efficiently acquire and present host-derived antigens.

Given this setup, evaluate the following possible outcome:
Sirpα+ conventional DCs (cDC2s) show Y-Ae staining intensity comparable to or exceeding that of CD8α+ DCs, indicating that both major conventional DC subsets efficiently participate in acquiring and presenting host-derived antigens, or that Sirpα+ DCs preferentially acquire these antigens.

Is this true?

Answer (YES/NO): NO